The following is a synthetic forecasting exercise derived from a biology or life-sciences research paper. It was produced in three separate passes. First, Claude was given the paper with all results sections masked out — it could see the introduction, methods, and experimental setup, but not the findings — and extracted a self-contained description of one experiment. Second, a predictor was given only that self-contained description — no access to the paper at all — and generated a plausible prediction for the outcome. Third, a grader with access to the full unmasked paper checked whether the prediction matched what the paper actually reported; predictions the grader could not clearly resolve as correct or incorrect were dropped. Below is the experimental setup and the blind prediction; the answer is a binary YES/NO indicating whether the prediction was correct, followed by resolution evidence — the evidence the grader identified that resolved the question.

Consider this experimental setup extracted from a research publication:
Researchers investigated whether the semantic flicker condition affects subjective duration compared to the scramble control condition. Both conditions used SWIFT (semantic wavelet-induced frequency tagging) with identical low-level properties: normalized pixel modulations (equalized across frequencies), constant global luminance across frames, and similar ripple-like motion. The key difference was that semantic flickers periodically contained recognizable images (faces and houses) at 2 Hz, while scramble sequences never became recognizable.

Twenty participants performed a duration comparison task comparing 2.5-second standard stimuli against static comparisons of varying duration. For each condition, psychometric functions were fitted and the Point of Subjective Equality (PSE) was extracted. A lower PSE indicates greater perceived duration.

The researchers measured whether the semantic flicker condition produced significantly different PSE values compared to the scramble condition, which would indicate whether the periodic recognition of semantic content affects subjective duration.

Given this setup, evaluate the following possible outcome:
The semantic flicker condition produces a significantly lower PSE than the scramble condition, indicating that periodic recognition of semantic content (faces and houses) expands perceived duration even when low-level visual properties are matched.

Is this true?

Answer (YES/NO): NO